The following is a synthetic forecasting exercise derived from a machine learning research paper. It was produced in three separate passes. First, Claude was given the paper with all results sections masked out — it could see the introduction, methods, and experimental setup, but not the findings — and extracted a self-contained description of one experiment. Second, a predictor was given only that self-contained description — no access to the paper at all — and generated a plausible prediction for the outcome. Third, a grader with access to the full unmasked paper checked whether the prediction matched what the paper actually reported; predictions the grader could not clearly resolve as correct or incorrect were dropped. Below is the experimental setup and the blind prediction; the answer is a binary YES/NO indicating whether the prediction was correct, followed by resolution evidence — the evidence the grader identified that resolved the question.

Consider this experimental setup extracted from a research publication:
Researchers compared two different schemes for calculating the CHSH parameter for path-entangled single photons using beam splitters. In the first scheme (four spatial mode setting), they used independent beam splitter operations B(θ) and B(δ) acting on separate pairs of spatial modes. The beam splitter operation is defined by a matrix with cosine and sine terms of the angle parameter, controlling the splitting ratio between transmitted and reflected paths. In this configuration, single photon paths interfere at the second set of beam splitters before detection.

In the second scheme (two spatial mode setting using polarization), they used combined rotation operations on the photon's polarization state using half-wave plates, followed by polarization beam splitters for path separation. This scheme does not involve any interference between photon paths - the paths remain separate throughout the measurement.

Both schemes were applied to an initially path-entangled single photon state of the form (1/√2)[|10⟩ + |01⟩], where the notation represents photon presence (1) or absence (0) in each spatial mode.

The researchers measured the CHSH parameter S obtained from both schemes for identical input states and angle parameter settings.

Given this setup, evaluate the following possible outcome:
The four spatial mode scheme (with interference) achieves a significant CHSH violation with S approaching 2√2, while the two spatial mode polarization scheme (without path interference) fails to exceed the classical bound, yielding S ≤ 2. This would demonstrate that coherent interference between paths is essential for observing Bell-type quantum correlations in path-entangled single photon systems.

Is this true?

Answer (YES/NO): NO